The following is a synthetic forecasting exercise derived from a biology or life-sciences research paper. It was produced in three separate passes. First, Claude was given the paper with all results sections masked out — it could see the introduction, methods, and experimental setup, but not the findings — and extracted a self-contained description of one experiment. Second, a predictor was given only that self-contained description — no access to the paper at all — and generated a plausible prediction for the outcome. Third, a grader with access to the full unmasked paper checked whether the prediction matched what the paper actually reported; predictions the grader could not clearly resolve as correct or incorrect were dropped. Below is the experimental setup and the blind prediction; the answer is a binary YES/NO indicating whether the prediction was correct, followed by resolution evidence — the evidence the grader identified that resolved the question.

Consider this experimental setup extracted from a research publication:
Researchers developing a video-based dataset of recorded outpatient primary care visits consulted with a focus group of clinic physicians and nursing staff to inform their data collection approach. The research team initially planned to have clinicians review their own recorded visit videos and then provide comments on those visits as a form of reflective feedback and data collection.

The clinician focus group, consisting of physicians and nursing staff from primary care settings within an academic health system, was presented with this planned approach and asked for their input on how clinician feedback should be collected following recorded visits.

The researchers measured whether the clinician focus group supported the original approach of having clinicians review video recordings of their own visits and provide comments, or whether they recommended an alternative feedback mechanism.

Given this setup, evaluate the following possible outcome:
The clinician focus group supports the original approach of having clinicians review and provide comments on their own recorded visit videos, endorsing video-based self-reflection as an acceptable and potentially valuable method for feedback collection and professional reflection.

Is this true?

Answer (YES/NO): NO